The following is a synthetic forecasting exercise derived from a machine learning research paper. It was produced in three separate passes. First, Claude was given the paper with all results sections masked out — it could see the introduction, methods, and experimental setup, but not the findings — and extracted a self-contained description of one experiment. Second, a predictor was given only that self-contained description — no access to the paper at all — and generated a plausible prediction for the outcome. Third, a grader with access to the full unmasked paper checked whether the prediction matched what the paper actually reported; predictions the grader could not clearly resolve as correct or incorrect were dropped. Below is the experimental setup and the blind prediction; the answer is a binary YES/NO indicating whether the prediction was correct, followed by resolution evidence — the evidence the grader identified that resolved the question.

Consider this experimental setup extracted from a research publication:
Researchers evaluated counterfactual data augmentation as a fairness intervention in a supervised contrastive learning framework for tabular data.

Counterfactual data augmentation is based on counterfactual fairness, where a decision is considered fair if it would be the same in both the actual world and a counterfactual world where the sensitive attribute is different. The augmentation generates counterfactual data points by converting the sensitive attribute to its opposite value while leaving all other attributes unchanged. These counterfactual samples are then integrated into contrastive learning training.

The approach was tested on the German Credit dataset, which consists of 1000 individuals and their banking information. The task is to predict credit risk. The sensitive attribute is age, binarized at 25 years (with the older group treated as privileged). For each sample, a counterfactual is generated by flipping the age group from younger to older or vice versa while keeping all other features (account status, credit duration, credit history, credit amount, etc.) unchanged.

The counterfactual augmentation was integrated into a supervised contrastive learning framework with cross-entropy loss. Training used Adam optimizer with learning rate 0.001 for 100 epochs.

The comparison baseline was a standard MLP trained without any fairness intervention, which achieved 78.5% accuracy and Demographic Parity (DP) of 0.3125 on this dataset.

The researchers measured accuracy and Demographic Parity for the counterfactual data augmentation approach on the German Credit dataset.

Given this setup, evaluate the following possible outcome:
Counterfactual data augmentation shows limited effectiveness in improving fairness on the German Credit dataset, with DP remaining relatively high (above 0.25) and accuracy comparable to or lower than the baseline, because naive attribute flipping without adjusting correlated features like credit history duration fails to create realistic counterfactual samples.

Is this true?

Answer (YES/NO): NO